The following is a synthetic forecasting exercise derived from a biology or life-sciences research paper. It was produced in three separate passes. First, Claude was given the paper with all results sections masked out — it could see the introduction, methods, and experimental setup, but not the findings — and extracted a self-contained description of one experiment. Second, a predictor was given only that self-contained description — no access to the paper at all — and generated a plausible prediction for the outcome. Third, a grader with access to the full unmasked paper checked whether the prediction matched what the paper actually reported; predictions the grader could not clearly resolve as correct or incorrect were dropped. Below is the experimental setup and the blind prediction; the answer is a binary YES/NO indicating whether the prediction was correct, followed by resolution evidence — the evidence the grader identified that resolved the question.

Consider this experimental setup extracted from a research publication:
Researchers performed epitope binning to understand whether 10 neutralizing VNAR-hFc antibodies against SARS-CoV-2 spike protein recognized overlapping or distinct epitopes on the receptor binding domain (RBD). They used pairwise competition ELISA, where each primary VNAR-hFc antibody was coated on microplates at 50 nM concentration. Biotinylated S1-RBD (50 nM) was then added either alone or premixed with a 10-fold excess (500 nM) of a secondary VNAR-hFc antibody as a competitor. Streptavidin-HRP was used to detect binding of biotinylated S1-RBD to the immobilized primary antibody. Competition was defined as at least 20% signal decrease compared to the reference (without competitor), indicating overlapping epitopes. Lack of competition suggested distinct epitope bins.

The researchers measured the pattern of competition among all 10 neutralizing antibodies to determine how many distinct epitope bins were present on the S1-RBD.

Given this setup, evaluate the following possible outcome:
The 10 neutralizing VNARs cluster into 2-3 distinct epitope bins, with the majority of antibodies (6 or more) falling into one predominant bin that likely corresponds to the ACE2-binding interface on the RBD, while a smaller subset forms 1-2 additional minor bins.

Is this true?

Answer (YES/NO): YES